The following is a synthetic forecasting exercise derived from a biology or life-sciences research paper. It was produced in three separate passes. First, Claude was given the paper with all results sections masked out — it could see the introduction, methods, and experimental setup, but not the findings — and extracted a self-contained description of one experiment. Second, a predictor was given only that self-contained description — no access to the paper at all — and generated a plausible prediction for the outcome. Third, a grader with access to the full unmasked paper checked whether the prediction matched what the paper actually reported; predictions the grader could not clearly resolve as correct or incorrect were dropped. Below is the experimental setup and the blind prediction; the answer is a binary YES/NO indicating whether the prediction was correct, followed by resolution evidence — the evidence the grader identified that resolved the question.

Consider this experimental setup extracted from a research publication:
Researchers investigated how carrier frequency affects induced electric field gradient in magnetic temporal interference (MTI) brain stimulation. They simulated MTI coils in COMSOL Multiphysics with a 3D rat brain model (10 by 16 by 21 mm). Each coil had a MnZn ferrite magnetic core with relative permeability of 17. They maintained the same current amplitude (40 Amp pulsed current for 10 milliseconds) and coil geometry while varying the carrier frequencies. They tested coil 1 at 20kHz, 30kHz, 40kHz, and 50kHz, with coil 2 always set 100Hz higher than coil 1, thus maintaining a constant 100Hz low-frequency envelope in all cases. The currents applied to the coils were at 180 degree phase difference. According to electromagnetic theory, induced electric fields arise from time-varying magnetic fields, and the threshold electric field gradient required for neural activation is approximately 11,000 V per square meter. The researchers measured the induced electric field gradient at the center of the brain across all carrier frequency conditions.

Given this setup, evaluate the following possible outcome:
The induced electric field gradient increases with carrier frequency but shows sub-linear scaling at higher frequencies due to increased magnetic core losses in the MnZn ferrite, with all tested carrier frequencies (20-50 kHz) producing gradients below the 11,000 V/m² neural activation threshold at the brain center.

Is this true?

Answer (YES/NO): NO